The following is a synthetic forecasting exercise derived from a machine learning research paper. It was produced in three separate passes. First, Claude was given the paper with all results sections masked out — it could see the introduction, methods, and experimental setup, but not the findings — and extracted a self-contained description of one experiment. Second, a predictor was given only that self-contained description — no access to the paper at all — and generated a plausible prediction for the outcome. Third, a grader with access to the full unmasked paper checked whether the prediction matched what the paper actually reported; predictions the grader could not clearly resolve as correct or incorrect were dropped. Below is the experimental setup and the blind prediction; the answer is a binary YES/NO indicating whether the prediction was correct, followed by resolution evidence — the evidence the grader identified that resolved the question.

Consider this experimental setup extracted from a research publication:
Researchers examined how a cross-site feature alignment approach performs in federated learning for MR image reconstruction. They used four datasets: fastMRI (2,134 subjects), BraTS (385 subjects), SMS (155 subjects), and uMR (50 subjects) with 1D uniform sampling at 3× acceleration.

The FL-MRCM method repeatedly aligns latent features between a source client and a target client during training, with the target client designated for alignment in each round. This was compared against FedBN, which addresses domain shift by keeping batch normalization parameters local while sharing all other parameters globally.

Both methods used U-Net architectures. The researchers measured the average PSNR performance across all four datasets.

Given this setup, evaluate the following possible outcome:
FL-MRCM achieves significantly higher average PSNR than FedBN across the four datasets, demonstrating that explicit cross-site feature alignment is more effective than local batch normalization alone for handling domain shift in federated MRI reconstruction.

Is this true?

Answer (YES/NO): NO